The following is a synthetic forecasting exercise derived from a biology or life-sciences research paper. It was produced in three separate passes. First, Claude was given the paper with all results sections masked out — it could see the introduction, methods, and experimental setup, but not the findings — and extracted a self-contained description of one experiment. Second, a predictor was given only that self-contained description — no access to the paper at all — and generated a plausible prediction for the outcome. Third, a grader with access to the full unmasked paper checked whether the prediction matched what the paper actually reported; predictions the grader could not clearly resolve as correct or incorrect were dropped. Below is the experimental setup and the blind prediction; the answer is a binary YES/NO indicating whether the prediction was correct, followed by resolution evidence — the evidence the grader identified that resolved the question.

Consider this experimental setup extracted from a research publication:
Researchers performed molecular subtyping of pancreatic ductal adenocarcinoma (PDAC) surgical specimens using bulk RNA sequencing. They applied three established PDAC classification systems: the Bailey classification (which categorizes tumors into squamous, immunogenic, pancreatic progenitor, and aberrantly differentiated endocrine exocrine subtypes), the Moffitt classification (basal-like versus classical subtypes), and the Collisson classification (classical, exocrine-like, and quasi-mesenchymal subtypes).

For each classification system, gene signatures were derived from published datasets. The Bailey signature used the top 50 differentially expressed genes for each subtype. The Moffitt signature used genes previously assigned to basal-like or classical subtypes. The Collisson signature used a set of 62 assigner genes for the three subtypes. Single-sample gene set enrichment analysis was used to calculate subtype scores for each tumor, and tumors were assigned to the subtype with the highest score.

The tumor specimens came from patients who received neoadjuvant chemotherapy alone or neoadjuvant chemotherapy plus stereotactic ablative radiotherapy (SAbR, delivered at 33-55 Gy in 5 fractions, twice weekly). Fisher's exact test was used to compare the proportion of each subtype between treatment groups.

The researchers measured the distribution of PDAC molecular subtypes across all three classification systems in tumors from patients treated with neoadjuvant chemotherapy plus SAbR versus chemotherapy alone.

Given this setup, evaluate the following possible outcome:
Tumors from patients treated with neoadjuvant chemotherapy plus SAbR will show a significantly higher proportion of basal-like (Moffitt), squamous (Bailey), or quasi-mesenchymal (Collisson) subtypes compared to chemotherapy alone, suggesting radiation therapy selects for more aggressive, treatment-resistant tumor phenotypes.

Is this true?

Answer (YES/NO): NO